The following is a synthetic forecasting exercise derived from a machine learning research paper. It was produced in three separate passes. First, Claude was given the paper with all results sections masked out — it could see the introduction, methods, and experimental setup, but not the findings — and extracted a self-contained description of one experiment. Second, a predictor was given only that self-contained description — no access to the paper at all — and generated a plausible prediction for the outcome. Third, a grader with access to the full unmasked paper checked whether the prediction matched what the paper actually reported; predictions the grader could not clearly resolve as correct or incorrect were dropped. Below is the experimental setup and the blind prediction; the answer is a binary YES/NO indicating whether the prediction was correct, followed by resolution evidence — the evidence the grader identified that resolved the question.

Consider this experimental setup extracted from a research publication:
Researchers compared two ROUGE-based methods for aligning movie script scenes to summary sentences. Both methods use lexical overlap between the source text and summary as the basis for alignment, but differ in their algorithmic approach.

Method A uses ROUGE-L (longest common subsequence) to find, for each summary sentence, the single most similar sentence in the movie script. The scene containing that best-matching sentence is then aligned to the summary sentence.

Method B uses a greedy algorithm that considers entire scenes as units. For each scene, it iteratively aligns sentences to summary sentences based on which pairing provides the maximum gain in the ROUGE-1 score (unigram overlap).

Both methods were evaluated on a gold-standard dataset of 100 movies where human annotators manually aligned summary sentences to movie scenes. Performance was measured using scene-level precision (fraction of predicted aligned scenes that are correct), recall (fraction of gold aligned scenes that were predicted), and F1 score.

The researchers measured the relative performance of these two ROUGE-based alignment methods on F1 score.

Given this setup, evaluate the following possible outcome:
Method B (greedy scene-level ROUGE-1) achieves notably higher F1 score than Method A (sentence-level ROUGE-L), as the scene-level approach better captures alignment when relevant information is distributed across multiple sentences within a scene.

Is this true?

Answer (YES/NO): NO